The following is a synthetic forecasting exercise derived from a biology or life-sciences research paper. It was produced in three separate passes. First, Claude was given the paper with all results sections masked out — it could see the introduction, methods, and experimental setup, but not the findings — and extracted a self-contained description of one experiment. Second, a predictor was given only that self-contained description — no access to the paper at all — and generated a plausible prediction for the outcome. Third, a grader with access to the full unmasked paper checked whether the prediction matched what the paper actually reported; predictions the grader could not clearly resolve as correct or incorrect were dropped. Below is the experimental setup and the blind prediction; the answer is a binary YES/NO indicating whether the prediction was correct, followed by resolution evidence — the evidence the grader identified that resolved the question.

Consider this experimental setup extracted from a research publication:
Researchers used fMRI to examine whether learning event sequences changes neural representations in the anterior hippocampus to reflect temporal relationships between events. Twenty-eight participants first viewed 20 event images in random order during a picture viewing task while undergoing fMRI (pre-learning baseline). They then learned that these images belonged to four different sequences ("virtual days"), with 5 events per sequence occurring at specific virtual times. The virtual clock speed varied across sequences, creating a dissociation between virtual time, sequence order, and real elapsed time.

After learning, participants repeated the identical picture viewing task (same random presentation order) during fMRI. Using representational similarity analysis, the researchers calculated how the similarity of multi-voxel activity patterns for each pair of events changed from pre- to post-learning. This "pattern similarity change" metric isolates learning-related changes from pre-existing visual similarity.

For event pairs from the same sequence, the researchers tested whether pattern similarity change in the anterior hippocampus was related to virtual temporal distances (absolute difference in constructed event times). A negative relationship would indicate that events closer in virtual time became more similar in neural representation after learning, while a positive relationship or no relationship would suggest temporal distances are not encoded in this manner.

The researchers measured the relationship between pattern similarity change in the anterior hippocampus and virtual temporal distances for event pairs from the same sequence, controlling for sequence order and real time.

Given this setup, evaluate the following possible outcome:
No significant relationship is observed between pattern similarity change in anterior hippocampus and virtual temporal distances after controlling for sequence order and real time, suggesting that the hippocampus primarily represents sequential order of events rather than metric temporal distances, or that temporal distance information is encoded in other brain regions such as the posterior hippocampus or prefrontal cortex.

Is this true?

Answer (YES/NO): NO